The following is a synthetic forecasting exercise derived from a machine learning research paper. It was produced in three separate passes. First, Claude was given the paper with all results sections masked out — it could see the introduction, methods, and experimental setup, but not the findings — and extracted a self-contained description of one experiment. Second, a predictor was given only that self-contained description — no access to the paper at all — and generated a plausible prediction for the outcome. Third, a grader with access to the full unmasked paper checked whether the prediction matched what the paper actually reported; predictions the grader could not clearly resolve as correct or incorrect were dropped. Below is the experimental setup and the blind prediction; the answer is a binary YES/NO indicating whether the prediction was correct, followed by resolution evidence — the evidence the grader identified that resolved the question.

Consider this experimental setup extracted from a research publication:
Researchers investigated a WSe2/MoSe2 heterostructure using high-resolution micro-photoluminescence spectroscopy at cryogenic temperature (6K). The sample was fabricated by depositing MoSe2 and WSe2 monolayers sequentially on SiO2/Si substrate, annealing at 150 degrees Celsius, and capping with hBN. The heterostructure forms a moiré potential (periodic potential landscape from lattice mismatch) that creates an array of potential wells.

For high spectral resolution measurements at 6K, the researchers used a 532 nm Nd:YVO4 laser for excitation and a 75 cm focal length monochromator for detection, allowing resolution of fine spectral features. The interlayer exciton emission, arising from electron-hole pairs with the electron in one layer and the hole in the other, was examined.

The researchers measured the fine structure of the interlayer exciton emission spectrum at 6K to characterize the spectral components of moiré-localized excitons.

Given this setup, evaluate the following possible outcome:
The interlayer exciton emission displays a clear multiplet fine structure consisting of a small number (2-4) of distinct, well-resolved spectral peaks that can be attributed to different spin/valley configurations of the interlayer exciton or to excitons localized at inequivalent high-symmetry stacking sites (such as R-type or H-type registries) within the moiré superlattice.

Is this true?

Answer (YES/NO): NO